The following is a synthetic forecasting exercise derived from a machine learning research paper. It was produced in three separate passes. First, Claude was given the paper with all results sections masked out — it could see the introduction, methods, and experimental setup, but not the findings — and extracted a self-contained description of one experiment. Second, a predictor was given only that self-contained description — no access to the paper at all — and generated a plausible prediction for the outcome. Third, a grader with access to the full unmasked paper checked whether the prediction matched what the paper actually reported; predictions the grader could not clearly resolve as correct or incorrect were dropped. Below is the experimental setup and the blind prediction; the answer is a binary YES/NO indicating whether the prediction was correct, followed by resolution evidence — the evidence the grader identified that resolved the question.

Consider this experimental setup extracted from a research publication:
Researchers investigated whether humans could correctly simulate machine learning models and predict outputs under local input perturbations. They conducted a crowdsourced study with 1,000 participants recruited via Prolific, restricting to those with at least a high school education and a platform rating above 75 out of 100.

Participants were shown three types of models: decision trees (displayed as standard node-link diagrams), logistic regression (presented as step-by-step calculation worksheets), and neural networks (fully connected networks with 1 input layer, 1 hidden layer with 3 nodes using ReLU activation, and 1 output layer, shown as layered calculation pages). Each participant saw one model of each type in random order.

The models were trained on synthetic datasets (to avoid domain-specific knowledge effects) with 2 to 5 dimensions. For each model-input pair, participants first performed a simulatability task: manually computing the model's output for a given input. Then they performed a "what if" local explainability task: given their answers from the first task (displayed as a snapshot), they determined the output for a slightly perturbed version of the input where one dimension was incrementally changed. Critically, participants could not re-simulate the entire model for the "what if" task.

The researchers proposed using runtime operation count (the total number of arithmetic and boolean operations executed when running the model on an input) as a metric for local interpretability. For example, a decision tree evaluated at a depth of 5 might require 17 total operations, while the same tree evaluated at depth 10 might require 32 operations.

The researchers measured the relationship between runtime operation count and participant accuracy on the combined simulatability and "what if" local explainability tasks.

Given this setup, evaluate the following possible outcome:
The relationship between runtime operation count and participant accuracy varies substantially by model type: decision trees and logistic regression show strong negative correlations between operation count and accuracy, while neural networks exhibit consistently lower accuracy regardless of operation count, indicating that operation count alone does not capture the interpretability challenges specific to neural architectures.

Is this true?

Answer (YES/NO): NO